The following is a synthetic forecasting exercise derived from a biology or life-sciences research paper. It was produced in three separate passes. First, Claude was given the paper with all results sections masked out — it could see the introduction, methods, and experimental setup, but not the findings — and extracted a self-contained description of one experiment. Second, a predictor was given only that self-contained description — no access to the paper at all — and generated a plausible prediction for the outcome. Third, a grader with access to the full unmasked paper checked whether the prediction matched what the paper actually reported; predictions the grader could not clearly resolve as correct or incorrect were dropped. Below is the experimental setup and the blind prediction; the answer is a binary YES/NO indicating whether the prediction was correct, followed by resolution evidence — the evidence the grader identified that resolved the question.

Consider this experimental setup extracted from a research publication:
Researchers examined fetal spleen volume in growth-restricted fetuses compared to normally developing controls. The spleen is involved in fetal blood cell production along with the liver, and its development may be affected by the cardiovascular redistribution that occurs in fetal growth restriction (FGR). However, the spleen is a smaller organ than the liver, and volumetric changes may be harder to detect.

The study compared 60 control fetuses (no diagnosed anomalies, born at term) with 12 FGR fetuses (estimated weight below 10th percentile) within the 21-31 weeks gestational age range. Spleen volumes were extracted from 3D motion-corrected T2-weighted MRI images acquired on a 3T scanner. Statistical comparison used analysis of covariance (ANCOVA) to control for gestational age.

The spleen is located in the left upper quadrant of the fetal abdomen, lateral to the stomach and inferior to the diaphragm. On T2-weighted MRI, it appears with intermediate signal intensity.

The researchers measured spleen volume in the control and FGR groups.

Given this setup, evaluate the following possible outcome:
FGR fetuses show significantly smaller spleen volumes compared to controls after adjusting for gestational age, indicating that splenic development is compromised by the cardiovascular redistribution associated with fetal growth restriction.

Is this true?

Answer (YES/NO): NO